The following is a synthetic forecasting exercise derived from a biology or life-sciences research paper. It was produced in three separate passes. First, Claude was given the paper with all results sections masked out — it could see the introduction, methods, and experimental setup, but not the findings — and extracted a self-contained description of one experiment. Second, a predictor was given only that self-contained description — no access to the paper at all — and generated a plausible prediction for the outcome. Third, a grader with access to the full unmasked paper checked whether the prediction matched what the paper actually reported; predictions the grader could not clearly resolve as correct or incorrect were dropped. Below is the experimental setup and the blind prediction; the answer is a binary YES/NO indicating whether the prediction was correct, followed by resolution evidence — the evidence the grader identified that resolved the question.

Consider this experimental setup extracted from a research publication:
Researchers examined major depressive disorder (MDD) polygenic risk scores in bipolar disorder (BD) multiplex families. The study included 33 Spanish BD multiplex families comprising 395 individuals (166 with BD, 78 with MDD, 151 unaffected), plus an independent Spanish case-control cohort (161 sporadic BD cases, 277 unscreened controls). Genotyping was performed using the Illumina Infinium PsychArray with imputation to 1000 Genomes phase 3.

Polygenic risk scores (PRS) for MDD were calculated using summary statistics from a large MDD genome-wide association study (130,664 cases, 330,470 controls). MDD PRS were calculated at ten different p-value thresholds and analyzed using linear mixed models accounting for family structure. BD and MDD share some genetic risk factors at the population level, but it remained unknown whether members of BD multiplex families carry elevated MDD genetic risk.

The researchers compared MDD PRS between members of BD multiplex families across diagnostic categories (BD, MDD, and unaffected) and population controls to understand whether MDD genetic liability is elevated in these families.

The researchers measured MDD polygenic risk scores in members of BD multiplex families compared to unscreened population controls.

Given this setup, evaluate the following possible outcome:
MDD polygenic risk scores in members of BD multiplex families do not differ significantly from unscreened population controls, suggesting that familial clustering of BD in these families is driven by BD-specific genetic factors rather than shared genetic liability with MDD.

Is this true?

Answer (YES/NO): NO